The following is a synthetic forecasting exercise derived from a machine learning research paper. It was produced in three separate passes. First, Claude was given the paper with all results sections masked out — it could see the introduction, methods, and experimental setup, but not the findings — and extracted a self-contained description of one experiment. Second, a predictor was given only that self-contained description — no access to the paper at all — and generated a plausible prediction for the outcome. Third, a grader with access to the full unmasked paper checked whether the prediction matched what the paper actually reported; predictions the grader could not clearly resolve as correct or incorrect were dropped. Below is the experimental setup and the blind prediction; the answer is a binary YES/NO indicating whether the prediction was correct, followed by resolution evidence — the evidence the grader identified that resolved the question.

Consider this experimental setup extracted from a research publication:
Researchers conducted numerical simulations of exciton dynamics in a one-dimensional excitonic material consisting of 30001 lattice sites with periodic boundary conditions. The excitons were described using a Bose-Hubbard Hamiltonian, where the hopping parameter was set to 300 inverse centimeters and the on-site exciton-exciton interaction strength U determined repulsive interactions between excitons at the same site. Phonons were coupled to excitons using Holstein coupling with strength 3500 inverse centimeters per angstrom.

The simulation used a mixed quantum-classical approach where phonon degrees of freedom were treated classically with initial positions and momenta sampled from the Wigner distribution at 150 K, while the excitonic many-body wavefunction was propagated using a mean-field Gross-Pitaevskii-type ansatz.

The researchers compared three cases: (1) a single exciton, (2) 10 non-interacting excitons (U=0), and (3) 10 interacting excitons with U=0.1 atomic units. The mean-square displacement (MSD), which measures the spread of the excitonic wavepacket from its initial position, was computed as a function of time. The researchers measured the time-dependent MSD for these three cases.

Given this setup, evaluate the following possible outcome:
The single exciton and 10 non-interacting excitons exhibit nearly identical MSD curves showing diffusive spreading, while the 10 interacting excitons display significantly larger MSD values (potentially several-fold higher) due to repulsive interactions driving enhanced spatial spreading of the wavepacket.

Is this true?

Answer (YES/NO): NO